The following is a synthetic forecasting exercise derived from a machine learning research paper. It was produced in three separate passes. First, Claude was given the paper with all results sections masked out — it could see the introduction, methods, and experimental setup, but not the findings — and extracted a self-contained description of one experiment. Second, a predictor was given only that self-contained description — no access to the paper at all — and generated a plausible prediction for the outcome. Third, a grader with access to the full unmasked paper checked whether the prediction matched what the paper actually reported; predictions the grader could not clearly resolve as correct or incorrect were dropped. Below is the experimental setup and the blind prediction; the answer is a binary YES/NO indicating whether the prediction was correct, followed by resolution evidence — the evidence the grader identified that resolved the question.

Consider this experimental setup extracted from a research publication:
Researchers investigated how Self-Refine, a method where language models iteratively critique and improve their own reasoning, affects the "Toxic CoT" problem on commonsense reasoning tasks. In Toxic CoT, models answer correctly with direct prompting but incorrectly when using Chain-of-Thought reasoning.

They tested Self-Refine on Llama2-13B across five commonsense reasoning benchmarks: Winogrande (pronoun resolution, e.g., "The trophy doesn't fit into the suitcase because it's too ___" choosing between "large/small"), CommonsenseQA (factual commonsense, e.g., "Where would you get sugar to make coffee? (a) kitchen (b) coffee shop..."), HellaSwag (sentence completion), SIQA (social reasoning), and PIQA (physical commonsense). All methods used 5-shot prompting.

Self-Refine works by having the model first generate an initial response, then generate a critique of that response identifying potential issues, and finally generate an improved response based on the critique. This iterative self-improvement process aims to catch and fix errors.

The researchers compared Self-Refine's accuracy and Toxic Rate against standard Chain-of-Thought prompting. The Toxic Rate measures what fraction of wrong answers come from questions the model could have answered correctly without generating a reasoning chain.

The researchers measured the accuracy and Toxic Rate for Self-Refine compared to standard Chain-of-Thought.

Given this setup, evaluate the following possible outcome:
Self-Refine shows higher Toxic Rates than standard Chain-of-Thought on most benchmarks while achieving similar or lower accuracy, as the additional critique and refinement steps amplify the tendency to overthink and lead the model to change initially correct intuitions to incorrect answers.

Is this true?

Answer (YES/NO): YES